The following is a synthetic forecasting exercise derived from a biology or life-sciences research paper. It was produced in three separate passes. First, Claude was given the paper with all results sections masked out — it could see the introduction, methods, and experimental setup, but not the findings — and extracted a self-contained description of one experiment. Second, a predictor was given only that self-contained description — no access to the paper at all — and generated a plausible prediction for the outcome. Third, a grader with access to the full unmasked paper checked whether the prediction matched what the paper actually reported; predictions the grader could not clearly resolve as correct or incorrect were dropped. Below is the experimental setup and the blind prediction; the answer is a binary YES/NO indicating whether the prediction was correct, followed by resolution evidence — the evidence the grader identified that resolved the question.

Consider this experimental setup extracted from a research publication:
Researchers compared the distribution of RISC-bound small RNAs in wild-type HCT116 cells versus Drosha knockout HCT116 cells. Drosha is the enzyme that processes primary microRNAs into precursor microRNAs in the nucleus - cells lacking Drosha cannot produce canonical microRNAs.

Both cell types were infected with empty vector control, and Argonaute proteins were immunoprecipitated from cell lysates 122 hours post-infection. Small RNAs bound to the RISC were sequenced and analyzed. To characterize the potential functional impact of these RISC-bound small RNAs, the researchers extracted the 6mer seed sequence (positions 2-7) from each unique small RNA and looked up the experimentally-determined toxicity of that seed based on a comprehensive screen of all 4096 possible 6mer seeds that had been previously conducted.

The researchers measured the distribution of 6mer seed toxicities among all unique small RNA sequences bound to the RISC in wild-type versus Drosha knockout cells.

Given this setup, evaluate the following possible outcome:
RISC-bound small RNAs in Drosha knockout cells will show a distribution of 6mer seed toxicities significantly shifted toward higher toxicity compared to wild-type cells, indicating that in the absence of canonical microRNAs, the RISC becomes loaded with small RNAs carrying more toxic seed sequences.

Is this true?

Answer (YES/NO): YES